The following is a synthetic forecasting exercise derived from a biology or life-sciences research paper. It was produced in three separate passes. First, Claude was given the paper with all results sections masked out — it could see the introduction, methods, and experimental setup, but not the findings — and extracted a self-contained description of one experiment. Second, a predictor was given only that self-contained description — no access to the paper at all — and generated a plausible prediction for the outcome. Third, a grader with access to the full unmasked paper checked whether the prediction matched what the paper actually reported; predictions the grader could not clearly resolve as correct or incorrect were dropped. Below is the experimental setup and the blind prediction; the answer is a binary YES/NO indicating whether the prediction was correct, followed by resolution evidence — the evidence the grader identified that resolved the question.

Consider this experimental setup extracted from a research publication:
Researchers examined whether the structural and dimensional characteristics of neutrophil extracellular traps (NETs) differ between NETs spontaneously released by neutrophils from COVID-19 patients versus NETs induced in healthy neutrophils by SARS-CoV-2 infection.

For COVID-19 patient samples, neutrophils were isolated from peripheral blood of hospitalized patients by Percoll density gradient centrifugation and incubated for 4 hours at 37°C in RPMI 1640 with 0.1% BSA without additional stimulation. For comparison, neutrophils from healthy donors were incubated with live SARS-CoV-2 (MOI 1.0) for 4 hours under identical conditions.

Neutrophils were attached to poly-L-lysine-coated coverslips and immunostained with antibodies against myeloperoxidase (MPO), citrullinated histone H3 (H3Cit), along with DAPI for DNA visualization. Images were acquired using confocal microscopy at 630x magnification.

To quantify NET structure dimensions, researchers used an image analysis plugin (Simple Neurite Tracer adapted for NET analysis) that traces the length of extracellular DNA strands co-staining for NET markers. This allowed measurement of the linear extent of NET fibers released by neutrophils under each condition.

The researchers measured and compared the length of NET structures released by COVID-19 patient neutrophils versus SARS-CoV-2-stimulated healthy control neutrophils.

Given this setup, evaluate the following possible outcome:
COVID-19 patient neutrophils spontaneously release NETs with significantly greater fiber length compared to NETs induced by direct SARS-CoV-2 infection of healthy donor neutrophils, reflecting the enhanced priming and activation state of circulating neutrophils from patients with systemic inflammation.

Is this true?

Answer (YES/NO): NO